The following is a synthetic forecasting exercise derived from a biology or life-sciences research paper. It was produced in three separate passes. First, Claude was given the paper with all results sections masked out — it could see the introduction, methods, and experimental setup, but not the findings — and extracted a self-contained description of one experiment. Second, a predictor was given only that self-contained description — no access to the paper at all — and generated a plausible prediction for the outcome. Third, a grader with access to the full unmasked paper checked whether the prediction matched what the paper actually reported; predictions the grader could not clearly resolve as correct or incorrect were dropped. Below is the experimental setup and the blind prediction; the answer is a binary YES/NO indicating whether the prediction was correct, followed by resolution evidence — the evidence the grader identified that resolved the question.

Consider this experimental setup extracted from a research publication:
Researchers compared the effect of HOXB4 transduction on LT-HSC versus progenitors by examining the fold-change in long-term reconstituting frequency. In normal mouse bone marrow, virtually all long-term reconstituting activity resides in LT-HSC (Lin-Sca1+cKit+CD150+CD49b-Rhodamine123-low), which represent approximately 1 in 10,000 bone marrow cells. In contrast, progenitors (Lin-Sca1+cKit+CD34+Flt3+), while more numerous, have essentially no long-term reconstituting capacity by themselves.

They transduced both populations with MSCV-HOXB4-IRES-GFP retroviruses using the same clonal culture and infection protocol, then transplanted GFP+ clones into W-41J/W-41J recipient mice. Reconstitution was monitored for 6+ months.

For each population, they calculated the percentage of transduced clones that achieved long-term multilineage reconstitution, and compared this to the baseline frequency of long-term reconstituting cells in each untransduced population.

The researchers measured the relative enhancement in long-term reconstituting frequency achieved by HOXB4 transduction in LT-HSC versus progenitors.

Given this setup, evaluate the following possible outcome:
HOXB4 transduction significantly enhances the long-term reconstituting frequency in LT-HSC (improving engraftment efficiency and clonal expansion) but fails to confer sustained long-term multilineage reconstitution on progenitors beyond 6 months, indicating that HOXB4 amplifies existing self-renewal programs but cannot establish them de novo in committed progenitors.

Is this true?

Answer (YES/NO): NO